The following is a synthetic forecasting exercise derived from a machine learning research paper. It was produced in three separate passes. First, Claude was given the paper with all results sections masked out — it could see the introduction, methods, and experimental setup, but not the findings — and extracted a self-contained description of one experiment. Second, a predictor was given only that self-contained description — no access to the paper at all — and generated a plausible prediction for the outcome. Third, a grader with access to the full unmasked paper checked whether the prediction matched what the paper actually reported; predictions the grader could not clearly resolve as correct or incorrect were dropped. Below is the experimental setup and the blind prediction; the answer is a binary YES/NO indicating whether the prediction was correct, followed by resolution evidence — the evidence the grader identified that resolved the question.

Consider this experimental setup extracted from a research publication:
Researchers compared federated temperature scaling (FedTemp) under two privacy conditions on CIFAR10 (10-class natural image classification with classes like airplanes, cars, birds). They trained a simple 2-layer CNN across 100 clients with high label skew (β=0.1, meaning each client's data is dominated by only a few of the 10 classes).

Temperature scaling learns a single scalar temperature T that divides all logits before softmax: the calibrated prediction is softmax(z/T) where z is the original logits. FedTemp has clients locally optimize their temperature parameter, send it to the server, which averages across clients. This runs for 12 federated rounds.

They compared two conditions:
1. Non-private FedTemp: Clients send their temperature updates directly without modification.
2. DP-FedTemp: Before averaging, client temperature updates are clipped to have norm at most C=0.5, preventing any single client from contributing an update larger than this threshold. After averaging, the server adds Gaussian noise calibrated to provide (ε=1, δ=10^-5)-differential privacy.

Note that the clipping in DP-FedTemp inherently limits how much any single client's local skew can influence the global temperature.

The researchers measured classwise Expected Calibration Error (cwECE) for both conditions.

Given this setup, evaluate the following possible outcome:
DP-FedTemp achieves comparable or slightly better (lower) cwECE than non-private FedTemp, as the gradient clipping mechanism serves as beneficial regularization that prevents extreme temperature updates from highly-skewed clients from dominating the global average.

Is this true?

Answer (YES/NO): YES